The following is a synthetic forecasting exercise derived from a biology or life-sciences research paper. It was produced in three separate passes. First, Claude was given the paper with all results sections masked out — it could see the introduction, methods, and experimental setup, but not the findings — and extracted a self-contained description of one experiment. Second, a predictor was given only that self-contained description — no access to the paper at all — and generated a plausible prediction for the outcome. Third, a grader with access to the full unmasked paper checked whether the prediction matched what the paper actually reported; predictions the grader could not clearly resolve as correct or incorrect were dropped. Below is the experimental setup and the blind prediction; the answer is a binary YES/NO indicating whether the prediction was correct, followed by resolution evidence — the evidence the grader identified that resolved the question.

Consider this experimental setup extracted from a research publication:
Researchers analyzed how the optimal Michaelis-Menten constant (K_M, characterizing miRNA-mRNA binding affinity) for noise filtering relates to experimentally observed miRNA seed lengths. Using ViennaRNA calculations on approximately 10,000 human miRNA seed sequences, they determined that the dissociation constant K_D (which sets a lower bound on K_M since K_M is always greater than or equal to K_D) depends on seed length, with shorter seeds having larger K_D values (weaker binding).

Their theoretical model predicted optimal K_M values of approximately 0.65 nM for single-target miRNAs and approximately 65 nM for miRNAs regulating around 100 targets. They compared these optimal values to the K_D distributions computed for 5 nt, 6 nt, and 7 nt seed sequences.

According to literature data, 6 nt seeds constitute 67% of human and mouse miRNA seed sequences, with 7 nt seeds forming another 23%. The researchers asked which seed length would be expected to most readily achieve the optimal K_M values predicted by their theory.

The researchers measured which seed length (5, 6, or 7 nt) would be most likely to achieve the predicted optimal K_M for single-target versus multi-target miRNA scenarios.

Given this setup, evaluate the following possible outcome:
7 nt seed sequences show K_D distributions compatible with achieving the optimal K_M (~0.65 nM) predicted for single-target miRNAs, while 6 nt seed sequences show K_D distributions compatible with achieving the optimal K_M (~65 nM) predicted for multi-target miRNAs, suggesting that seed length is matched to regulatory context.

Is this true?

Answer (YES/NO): YES